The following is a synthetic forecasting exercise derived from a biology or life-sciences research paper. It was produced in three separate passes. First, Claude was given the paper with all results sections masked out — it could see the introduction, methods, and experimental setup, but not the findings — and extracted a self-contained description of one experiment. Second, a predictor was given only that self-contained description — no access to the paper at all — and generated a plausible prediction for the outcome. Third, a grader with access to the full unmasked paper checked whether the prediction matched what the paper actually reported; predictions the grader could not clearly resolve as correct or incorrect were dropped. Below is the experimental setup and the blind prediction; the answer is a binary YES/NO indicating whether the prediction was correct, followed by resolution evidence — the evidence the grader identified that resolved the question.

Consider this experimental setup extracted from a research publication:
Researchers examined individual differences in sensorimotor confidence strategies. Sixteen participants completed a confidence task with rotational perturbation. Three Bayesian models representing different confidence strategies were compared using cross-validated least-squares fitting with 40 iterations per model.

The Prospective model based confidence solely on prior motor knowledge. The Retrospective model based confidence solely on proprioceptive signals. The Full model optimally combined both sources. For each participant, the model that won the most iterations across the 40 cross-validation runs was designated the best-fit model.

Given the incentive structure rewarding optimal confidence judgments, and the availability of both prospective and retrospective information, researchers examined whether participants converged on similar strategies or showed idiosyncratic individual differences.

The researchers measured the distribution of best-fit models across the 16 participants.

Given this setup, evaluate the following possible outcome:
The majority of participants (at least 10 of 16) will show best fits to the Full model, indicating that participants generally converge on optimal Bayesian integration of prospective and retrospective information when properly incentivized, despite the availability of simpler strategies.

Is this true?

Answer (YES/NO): NO